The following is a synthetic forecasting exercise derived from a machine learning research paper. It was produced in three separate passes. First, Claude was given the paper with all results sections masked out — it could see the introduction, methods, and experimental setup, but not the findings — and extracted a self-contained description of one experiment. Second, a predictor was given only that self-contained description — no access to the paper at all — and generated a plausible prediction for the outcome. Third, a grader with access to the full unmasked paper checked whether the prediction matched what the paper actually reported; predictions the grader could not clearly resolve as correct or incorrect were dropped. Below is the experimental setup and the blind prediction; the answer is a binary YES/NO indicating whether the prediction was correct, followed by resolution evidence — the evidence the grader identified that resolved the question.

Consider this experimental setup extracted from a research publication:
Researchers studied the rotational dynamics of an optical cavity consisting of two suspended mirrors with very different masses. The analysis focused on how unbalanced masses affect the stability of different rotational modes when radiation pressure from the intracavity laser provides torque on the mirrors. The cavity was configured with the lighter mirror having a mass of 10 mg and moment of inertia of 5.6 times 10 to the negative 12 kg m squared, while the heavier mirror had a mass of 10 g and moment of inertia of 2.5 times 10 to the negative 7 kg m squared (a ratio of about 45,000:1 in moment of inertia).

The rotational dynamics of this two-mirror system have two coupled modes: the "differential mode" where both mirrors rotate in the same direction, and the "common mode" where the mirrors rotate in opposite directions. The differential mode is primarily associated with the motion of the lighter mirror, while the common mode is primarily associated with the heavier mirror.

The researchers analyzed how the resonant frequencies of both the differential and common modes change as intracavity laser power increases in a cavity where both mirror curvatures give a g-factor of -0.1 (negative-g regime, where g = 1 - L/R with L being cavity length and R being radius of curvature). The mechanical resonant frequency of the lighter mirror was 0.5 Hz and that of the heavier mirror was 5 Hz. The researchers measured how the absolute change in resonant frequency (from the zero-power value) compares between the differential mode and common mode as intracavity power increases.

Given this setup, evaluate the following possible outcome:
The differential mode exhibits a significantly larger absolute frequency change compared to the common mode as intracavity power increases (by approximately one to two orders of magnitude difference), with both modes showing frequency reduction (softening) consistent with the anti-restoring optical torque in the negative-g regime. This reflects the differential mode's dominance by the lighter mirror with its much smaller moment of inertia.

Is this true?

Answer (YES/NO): NO